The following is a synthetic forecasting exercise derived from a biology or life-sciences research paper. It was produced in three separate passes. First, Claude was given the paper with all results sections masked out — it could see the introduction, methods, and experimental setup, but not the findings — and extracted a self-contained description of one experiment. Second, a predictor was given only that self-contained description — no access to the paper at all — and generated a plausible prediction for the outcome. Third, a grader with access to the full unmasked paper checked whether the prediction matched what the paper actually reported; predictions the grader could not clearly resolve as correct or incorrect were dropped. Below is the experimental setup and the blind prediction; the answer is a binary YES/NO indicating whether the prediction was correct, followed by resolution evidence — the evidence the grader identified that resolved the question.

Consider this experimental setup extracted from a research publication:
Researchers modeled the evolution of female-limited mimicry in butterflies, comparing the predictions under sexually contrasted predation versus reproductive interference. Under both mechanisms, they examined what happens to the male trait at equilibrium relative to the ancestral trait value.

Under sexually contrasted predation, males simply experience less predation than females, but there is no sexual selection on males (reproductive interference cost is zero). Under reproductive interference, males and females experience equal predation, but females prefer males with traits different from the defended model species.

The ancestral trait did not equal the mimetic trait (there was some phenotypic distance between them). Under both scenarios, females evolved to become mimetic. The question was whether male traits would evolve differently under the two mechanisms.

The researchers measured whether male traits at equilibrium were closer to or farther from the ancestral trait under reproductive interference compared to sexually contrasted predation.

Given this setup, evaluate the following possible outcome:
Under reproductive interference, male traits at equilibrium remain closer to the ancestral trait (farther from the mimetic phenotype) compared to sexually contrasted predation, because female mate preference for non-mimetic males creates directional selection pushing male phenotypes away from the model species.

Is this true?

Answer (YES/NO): NO